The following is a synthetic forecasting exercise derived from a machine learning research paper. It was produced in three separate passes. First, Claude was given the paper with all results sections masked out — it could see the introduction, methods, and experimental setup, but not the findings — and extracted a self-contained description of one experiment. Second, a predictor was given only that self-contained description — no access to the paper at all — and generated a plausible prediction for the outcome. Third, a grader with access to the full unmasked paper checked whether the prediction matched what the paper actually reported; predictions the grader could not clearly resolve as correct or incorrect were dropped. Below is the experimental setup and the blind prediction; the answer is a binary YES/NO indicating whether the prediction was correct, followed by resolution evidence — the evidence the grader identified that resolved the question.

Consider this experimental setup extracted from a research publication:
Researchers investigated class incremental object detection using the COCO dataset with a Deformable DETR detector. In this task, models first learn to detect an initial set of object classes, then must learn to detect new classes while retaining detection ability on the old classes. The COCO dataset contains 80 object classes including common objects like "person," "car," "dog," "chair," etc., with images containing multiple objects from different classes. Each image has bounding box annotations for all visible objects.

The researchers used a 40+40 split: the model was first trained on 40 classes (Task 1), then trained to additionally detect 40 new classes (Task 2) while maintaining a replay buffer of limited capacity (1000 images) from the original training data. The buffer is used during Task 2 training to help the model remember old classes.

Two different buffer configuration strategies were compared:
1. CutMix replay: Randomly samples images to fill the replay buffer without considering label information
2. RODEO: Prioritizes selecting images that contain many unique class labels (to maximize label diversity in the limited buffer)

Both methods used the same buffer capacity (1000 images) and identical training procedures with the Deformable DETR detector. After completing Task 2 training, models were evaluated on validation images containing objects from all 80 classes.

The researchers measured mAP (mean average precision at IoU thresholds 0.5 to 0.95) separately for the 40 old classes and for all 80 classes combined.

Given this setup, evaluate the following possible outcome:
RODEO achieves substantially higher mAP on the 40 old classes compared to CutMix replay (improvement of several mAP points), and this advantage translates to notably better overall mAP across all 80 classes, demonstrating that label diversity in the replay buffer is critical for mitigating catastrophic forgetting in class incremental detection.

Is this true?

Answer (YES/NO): NO